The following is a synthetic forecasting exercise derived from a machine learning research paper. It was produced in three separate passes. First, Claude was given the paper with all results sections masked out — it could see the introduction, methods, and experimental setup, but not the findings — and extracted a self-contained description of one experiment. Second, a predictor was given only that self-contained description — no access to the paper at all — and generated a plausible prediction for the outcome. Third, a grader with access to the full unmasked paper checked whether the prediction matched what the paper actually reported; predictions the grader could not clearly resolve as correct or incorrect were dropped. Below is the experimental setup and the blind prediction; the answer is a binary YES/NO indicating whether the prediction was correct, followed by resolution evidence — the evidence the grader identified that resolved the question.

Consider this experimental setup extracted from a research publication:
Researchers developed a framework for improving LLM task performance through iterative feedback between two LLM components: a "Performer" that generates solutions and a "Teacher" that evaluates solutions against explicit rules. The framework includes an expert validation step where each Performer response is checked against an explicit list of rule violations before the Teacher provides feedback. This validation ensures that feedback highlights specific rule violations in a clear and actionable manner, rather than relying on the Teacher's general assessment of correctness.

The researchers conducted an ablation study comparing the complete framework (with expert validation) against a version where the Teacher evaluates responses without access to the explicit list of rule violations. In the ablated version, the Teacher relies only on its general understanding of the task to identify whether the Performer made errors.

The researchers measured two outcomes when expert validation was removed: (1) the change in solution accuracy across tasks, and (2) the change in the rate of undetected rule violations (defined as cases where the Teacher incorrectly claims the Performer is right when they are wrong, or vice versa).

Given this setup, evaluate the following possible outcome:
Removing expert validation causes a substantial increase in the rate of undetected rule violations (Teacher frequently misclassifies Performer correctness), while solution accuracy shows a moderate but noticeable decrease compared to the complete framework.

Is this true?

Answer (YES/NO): YES